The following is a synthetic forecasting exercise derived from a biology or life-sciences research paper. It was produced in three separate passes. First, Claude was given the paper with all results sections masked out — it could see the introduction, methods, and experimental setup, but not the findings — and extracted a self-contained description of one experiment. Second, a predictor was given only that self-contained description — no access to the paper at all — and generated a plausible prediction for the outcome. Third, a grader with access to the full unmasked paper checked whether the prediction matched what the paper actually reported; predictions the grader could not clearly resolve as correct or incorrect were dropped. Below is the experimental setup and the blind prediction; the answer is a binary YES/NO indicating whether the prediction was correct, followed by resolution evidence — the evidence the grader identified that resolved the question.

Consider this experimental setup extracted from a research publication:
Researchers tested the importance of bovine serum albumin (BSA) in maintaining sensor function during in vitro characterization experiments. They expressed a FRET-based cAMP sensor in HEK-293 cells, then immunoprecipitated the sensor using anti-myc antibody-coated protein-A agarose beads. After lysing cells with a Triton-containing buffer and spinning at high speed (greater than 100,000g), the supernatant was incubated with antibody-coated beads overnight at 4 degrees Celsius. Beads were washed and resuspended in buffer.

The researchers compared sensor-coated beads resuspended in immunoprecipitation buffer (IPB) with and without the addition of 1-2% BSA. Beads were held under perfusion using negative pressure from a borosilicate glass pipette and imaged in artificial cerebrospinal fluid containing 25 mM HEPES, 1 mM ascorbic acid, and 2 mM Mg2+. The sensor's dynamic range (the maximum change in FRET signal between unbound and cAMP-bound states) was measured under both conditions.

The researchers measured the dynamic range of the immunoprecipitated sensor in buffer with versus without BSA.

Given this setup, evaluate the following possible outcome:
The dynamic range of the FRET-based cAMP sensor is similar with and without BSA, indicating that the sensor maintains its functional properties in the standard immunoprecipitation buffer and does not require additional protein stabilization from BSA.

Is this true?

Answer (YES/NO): NO